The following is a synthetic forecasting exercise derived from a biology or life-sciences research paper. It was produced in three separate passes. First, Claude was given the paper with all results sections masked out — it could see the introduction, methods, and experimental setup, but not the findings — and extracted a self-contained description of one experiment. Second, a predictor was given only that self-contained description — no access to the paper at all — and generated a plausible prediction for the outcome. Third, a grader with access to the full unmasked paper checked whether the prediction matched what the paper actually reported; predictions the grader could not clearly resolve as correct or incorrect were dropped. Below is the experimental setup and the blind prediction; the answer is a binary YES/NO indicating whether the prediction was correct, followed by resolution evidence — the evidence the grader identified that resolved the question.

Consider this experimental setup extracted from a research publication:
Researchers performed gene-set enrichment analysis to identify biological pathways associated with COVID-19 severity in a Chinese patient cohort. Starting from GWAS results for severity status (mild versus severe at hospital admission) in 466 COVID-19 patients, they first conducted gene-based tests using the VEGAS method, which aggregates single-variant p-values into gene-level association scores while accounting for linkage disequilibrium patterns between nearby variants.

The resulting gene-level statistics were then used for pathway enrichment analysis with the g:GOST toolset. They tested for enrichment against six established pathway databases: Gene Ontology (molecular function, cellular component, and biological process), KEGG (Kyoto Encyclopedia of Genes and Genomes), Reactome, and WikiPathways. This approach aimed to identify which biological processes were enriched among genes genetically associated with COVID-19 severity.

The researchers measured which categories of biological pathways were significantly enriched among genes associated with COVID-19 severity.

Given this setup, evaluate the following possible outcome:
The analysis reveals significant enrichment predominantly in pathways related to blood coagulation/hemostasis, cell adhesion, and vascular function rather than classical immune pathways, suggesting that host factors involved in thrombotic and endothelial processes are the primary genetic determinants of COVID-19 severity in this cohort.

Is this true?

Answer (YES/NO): NO